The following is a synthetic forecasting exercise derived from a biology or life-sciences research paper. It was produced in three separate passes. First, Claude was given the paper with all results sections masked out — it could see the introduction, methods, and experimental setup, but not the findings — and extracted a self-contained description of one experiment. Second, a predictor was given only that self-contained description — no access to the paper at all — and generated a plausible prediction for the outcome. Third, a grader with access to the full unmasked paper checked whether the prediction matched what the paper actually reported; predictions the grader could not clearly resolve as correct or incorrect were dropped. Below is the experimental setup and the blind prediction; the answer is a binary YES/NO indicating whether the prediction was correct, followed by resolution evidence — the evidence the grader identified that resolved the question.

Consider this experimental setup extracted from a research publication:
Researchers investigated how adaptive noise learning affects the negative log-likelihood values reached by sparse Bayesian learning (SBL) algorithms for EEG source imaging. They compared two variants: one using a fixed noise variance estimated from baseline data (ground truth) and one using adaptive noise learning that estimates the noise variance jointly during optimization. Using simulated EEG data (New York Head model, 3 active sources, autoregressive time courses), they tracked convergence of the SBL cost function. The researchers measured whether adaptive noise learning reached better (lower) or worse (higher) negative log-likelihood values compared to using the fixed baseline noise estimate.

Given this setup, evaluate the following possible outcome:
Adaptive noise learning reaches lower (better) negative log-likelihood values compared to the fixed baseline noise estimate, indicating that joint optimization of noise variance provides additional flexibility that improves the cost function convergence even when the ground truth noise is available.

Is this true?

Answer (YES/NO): YES